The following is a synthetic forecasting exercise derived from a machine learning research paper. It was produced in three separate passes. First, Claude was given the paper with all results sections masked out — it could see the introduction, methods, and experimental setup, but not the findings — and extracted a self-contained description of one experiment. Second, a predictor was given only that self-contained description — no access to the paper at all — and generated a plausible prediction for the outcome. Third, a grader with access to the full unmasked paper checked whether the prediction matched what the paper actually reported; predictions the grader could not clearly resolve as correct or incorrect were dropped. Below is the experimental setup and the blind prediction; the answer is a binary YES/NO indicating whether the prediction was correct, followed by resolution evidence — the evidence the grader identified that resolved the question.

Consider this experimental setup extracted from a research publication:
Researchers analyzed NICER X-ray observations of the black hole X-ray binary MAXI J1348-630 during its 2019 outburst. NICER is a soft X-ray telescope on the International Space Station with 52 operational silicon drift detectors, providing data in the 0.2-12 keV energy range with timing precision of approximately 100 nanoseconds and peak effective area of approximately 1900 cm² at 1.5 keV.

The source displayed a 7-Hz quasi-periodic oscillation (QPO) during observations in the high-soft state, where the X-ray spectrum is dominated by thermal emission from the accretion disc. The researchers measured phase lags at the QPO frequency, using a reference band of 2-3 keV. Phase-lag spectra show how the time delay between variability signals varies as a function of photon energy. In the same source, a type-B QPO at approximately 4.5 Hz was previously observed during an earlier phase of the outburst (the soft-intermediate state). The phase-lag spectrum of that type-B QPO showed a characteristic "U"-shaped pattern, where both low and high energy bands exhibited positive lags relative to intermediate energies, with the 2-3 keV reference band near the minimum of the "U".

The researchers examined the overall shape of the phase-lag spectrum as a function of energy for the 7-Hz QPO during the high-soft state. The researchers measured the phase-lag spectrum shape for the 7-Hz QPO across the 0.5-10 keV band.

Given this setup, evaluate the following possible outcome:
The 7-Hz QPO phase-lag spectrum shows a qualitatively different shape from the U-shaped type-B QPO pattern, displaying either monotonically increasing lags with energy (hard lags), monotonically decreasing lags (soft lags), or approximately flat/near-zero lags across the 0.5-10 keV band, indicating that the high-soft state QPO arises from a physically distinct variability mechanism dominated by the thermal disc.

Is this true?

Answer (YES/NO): YES